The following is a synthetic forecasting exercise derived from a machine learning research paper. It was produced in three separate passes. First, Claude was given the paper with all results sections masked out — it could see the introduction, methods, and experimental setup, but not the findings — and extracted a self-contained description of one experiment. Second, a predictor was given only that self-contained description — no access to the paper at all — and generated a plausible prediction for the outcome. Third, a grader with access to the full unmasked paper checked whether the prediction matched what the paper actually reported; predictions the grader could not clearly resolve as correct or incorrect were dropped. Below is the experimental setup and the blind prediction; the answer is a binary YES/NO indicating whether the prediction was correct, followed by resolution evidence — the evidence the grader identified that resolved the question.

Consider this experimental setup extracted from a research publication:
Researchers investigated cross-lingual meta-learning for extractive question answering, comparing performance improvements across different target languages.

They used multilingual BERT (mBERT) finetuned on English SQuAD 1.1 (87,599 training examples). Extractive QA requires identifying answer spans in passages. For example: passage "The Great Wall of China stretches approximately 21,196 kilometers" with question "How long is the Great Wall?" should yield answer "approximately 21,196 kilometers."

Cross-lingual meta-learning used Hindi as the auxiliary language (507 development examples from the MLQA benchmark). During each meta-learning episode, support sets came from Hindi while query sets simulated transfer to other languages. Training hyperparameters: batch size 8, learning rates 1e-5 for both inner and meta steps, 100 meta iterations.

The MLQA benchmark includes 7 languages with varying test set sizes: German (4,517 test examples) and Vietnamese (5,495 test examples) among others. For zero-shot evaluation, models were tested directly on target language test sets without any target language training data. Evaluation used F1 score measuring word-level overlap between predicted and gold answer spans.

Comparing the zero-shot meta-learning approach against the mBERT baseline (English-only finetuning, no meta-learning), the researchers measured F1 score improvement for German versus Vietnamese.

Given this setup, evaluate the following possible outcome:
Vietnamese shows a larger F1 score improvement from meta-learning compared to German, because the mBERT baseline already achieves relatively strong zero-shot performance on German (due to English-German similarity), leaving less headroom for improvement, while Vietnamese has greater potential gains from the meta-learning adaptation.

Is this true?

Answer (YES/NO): YES